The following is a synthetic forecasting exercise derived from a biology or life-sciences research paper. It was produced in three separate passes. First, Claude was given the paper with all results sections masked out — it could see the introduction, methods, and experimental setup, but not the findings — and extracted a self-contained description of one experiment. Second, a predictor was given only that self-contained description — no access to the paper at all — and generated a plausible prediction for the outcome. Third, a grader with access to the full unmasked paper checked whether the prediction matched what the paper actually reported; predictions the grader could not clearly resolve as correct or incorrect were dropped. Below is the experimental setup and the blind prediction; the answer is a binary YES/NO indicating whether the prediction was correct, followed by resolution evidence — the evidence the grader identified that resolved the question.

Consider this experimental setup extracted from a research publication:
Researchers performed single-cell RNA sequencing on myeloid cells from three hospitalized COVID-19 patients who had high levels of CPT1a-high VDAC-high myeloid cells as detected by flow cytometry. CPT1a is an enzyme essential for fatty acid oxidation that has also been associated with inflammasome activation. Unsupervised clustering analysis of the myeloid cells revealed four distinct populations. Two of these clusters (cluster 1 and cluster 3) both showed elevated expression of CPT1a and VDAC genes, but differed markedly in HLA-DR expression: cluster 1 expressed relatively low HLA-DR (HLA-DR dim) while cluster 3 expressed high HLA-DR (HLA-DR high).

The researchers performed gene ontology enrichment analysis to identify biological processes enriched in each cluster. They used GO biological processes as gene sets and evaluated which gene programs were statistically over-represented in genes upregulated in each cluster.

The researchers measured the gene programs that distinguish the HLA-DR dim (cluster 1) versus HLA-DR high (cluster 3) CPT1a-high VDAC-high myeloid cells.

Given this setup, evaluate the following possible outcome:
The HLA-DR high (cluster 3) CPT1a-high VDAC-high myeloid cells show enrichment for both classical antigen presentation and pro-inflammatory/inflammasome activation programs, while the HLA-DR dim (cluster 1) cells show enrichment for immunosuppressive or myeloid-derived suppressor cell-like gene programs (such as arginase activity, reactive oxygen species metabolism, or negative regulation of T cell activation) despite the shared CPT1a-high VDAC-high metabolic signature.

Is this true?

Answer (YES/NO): NO